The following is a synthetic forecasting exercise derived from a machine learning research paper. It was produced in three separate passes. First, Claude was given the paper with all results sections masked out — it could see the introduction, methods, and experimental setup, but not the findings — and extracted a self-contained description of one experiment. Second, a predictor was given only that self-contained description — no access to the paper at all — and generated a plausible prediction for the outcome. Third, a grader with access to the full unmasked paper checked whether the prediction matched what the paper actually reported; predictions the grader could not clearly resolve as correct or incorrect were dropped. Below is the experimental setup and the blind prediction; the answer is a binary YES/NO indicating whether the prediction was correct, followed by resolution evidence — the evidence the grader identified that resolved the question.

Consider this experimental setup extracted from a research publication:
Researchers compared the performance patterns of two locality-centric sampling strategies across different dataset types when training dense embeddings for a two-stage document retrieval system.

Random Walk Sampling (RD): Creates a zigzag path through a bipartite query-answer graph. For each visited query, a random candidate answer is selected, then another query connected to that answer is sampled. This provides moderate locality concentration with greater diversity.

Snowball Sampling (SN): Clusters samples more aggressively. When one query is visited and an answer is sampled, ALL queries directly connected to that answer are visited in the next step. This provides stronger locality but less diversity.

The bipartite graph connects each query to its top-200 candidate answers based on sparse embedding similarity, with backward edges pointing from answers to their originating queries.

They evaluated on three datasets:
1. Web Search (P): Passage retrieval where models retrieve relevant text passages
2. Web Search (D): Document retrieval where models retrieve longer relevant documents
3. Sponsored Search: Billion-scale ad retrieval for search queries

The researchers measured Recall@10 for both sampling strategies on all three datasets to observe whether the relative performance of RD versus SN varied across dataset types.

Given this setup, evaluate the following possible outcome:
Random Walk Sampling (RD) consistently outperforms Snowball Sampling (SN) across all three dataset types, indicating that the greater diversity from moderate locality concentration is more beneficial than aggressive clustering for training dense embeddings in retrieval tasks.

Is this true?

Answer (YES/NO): NO